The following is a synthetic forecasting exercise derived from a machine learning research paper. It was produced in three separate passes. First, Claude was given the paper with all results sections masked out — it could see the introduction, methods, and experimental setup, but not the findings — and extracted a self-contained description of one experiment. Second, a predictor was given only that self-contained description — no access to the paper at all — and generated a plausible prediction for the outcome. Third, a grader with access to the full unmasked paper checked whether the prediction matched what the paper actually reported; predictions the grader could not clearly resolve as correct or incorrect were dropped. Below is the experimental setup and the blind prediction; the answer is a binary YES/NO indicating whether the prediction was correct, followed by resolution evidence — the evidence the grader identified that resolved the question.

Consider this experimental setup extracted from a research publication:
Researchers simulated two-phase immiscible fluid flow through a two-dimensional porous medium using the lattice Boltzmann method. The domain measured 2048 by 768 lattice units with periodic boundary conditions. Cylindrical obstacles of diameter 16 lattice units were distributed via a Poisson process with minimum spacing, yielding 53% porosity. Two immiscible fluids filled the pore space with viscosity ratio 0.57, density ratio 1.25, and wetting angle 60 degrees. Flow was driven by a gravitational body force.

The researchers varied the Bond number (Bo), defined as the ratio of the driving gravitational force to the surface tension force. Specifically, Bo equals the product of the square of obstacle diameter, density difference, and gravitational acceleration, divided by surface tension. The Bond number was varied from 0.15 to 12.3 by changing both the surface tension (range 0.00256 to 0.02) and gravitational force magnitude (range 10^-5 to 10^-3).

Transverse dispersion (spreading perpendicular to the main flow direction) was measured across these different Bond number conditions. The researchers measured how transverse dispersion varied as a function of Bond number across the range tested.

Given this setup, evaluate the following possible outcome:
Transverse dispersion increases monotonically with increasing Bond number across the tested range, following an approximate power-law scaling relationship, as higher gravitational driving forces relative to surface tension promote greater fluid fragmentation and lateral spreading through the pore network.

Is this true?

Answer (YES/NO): NO